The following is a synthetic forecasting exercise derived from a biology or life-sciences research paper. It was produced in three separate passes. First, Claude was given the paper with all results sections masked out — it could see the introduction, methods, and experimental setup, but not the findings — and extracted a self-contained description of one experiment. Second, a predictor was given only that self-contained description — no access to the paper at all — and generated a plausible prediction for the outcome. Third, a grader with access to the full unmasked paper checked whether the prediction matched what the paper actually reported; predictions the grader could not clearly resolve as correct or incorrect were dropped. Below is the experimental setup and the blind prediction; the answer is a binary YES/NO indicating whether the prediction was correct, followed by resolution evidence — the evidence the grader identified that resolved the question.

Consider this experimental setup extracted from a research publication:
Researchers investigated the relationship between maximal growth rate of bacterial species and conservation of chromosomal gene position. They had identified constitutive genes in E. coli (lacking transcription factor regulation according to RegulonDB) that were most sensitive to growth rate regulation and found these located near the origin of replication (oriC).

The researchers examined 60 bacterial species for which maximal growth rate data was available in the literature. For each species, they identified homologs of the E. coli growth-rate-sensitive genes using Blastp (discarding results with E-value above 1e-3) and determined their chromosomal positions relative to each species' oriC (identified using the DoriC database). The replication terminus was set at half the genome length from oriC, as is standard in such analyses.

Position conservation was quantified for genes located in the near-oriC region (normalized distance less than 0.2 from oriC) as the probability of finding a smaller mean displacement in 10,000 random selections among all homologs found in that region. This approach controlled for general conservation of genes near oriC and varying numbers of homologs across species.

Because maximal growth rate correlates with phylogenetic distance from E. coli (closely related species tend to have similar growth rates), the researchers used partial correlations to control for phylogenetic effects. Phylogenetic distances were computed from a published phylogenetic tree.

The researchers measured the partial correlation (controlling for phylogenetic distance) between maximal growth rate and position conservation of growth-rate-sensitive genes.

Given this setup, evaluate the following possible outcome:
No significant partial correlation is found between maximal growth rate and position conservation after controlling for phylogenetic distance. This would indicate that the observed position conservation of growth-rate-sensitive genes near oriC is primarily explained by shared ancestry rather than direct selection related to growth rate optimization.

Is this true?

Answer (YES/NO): NO